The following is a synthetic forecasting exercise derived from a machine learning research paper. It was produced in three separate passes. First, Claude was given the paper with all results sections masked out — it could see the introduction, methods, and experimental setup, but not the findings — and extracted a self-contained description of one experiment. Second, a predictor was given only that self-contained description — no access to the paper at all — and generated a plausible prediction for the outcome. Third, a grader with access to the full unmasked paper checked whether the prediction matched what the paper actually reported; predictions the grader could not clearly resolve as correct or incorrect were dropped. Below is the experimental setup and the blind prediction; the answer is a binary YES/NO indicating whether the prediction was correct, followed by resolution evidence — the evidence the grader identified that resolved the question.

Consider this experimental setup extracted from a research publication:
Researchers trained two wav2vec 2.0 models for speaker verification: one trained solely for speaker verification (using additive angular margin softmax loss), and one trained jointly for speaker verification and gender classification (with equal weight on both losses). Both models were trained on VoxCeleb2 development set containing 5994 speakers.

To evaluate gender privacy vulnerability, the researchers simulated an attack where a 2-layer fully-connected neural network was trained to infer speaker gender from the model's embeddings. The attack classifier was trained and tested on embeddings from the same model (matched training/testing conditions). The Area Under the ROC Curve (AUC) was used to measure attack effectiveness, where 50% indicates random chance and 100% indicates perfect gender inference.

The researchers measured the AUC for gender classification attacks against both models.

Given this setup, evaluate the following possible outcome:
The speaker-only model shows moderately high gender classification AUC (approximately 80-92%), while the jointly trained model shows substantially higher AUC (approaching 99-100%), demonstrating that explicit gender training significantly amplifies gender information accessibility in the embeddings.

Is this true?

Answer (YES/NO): NO